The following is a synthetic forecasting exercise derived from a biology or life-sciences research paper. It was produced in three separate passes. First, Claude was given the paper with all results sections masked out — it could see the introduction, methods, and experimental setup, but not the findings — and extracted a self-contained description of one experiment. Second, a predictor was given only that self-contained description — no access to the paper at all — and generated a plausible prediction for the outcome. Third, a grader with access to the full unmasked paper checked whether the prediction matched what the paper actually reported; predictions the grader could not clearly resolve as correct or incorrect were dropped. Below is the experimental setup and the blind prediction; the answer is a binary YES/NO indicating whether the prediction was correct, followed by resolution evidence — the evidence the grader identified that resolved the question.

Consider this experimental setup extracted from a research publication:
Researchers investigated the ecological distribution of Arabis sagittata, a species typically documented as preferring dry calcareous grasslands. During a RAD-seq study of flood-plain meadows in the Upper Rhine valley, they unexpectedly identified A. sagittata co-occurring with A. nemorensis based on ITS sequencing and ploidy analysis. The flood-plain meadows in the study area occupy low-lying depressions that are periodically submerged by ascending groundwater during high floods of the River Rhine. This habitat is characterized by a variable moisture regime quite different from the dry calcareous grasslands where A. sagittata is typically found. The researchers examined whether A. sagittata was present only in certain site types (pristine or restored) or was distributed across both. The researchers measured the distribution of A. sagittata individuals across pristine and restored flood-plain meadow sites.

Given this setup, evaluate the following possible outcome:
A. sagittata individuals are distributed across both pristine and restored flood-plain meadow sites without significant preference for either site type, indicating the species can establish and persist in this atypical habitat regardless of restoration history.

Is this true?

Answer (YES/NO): YES